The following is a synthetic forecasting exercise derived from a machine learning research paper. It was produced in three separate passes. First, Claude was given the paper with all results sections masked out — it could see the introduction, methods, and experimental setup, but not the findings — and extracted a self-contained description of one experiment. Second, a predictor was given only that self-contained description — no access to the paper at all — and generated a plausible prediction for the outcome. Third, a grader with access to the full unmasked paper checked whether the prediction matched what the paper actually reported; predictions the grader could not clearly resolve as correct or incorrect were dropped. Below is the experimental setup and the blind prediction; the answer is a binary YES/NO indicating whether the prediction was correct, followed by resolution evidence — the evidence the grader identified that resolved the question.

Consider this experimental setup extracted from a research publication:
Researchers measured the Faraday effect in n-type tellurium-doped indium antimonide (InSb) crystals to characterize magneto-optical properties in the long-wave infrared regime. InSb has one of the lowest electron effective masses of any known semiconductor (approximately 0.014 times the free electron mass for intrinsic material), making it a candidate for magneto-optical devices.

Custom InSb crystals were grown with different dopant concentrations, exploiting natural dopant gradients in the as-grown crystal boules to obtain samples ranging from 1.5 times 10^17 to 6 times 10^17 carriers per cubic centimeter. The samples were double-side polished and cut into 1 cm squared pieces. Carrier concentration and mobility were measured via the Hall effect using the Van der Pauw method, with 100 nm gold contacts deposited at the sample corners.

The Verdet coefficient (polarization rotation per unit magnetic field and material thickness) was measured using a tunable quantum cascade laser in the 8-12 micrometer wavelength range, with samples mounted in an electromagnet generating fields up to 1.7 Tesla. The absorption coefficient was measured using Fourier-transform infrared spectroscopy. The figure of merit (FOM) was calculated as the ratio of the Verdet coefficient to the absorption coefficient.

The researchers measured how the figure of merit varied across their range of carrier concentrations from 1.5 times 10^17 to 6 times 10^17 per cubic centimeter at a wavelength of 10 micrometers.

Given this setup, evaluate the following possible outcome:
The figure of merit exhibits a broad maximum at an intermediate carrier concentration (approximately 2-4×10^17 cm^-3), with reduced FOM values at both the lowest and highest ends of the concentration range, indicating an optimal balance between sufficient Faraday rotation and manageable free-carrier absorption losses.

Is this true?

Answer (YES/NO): NO